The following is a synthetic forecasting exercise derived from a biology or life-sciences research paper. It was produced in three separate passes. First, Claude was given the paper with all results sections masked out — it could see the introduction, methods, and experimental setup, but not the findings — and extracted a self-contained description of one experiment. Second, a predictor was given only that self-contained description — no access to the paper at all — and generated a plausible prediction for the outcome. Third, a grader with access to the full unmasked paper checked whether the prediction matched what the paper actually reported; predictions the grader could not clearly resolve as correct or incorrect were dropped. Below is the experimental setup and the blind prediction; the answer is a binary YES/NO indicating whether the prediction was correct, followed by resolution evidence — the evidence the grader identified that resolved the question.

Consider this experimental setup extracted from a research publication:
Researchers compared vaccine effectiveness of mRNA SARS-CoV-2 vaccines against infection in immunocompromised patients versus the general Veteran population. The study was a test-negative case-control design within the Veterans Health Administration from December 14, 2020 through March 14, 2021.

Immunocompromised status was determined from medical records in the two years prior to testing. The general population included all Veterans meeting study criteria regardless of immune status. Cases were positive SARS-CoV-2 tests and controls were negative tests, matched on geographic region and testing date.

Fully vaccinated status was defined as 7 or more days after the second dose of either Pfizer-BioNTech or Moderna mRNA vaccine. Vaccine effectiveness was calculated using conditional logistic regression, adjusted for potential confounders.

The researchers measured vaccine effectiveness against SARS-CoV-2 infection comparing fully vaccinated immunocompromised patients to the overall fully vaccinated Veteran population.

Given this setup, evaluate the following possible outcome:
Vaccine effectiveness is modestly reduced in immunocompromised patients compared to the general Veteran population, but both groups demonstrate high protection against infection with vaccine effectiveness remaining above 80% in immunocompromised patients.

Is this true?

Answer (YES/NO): YES